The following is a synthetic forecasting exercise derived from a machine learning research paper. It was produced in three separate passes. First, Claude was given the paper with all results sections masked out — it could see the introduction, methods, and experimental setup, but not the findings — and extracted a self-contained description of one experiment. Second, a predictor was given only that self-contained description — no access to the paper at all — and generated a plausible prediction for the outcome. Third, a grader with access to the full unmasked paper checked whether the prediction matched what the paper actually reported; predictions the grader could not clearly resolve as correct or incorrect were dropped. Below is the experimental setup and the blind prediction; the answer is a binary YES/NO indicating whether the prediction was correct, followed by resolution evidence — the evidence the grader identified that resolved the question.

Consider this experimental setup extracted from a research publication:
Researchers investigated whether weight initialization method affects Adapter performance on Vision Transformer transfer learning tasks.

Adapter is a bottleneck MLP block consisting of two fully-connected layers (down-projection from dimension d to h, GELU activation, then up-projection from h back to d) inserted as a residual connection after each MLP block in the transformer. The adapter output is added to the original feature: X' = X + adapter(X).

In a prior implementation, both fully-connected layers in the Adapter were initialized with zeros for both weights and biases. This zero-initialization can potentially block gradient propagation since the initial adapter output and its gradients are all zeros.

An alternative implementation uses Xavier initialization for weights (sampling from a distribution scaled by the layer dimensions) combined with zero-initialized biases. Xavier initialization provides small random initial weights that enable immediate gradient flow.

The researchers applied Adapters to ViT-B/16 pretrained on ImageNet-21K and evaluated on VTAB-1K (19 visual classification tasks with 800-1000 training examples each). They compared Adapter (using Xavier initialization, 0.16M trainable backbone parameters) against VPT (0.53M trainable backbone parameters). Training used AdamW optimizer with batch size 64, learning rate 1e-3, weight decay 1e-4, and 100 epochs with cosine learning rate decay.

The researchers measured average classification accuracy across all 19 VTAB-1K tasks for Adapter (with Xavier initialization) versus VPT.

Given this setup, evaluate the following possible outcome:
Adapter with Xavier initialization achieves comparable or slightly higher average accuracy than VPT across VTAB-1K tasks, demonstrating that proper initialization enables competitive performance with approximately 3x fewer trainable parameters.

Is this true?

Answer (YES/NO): YES